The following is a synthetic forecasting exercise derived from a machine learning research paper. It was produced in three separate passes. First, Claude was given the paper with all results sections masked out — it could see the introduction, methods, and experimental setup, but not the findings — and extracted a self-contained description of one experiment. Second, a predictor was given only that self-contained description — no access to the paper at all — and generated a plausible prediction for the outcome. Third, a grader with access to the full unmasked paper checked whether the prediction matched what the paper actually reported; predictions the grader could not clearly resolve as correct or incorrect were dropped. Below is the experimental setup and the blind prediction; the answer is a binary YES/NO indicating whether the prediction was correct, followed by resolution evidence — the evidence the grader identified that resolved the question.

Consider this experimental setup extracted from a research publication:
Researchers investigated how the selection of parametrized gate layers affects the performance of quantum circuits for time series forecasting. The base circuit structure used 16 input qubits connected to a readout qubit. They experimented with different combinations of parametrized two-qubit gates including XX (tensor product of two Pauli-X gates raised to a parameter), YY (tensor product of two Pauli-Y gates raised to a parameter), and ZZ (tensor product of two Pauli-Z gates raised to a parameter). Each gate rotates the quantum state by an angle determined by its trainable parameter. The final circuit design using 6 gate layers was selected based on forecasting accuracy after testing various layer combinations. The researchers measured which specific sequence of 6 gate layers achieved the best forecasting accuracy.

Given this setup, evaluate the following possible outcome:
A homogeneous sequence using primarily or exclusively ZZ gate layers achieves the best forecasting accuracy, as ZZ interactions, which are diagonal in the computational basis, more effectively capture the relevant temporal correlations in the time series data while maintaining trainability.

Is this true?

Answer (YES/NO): NO